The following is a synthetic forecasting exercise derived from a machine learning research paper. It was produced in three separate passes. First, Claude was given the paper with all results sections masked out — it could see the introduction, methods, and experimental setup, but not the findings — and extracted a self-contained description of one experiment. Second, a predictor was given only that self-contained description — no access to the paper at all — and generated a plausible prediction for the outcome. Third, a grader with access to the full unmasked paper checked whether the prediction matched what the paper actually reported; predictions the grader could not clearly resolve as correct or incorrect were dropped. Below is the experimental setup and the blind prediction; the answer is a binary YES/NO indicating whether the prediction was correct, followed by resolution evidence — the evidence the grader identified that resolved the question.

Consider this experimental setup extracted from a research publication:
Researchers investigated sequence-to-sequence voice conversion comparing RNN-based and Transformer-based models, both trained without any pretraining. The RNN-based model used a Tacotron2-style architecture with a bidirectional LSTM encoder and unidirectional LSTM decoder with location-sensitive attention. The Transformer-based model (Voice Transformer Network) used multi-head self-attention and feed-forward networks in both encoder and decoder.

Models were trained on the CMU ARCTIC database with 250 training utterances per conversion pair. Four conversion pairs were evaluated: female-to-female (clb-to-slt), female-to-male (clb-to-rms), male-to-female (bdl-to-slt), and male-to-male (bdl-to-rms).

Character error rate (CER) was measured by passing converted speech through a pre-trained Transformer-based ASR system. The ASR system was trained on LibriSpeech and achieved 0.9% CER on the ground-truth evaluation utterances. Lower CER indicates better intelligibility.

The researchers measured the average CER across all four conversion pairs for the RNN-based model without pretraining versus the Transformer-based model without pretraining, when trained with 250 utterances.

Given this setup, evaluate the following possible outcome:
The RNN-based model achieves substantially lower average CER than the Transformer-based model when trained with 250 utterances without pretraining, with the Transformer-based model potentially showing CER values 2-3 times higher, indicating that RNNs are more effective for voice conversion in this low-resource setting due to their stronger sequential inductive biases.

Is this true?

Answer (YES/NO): NO